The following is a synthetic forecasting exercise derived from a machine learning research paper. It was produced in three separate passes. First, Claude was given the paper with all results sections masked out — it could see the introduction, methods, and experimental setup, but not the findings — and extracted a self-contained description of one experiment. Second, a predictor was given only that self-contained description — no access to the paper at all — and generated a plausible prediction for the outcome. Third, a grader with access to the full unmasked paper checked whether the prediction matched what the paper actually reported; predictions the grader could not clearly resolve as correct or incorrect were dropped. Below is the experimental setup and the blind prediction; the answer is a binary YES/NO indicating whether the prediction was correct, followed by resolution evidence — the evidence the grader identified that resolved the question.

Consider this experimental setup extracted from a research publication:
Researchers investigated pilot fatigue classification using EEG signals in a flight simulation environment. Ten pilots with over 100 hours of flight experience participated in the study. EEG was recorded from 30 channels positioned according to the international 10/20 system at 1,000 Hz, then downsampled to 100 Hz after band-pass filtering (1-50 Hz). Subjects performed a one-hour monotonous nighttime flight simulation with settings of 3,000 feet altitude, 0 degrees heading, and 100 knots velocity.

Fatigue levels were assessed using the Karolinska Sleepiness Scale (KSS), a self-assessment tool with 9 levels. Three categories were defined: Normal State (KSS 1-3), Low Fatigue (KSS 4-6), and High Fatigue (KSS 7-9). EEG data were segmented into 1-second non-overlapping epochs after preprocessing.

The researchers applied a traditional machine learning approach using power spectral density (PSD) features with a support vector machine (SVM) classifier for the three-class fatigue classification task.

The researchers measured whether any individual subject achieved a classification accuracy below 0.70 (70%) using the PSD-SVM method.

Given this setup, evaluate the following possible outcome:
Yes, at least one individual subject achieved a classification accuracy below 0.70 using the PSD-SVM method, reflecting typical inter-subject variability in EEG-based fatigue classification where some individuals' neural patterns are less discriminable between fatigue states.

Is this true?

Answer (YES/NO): YES